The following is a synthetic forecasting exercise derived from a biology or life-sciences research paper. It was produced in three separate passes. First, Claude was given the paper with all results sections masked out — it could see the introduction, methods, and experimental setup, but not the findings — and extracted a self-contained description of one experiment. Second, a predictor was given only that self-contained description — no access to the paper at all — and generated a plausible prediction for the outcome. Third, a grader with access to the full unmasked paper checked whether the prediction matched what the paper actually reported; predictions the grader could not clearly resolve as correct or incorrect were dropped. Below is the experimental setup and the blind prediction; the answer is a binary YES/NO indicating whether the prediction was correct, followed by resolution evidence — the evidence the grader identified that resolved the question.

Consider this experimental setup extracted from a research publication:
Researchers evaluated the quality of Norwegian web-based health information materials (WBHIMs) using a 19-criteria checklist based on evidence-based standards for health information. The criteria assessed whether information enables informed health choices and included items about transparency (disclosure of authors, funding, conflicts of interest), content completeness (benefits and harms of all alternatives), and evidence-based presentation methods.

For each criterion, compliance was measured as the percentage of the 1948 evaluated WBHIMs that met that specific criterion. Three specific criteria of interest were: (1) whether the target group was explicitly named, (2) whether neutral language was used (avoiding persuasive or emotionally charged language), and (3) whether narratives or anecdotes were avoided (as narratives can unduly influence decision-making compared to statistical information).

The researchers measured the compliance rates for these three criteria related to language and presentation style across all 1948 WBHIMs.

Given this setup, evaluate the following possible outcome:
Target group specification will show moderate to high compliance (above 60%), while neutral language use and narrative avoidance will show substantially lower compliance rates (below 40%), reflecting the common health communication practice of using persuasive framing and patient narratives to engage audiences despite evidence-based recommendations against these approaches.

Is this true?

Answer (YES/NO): NO